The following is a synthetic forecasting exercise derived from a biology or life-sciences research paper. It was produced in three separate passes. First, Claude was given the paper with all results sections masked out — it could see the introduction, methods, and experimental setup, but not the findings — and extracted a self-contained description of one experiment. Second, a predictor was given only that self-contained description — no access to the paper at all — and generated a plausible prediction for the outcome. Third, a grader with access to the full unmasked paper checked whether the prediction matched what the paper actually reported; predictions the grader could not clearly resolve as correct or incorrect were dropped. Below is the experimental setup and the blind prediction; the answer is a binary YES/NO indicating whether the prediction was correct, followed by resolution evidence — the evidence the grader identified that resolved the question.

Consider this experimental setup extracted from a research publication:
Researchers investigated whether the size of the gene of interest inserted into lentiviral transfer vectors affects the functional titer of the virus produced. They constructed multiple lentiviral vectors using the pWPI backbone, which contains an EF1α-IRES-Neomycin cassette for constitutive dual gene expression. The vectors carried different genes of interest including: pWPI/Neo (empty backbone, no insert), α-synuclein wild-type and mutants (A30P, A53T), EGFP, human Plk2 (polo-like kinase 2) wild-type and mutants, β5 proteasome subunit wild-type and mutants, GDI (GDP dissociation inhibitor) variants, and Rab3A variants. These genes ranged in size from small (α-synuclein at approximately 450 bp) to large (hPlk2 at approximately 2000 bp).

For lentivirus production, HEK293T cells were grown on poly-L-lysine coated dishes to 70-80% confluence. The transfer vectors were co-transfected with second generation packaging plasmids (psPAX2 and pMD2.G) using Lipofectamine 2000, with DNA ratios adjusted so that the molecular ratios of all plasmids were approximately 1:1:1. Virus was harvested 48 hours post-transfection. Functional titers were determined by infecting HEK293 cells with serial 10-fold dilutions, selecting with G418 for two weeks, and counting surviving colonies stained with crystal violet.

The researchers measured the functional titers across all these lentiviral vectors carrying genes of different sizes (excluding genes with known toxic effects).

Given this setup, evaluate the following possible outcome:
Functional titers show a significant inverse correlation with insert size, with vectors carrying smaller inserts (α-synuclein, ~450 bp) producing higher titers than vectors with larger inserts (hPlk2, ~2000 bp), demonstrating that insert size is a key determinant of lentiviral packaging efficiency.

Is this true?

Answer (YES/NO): YES